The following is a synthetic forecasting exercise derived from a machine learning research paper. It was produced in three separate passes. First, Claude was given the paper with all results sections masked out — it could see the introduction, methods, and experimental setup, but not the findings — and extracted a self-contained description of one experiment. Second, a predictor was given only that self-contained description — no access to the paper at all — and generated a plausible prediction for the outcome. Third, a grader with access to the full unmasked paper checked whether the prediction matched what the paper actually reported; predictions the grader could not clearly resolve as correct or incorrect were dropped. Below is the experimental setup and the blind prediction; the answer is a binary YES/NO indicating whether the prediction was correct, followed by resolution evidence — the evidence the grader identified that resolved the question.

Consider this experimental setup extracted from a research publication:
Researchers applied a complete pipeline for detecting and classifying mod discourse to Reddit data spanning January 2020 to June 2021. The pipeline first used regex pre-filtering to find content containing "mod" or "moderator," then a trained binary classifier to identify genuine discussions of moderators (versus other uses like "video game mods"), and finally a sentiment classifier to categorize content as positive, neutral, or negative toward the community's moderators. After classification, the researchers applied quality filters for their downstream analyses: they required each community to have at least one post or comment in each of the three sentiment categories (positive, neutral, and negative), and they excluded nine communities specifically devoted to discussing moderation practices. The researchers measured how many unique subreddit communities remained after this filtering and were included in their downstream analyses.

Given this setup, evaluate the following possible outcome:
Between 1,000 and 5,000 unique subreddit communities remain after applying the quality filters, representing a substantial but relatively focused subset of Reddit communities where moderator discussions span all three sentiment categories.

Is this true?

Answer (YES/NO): NO